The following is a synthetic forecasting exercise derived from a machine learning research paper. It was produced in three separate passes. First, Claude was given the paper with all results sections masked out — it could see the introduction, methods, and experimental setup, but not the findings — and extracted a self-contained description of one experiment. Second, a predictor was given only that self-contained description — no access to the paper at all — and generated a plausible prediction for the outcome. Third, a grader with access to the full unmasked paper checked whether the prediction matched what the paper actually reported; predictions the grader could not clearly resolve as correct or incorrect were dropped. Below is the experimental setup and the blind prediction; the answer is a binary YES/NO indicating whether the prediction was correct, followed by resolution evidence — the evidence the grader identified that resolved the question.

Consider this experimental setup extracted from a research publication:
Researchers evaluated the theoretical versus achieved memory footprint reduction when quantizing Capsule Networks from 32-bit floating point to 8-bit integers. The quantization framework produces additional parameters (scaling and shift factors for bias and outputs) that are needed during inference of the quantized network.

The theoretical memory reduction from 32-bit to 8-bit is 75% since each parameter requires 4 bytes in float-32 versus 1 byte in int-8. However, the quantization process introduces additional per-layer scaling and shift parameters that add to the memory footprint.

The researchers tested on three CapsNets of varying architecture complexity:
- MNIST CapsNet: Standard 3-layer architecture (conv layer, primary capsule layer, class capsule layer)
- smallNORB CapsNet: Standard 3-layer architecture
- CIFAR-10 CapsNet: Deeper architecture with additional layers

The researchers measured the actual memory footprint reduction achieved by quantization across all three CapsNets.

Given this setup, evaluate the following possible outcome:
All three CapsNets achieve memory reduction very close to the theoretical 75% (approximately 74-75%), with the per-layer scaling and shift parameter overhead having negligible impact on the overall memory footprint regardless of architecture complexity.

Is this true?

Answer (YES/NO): YES